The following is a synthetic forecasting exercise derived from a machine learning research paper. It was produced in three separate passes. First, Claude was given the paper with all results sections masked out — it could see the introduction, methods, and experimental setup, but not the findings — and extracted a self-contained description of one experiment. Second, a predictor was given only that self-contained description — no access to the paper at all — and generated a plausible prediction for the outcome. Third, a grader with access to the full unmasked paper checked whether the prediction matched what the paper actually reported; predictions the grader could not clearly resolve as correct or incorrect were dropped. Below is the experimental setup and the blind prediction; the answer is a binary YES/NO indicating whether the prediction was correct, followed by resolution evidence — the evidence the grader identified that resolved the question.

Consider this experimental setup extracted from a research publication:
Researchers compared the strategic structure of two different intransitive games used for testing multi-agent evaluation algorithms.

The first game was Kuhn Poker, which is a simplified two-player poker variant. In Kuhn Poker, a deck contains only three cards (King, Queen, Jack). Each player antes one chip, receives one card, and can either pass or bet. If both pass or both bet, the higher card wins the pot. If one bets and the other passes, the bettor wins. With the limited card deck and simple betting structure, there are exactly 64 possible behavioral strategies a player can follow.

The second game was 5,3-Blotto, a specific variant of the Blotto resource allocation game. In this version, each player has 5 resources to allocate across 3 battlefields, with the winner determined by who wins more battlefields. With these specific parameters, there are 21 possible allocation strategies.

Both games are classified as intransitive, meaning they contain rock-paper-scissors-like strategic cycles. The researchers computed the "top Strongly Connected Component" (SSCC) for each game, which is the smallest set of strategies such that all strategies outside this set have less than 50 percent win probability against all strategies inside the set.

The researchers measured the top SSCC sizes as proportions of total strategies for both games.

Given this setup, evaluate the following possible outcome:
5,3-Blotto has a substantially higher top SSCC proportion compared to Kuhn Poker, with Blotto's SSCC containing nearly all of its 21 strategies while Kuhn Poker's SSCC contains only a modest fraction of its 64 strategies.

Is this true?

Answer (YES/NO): NO